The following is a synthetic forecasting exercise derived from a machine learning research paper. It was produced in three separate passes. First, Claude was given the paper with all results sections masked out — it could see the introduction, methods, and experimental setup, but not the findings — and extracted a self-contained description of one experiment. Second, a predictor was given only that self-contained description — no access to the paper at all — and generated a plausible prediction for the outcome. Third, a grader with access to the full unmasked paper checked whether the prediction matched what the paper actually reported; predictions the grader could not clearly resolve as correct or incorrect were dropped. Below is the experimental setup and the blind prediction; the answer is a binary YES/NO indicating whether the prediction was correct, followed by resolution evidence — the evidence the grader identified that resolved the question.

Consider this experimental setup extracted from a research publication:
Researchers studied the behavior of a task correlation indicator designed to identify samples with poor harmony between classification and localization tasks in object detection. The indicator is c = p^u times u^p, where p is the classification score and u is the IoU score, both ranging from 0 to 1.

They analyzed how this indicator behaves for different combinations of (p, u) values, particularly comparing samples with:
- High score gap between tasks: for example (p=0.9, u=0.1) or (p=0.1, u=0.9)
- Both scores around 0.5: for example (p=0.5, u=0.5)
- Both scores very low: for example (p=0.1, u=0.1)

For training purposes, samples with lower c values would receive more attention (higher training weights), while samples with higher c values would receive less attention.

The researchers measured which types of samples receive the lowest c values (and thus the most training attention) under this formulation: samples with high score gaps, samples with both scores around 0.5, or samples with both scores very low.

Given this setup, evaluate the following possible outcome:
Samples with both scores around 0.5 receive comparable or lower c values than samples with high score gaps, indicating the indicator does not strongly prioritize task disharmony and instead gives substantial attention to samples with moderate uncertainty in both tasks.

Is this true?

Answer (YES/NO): YES